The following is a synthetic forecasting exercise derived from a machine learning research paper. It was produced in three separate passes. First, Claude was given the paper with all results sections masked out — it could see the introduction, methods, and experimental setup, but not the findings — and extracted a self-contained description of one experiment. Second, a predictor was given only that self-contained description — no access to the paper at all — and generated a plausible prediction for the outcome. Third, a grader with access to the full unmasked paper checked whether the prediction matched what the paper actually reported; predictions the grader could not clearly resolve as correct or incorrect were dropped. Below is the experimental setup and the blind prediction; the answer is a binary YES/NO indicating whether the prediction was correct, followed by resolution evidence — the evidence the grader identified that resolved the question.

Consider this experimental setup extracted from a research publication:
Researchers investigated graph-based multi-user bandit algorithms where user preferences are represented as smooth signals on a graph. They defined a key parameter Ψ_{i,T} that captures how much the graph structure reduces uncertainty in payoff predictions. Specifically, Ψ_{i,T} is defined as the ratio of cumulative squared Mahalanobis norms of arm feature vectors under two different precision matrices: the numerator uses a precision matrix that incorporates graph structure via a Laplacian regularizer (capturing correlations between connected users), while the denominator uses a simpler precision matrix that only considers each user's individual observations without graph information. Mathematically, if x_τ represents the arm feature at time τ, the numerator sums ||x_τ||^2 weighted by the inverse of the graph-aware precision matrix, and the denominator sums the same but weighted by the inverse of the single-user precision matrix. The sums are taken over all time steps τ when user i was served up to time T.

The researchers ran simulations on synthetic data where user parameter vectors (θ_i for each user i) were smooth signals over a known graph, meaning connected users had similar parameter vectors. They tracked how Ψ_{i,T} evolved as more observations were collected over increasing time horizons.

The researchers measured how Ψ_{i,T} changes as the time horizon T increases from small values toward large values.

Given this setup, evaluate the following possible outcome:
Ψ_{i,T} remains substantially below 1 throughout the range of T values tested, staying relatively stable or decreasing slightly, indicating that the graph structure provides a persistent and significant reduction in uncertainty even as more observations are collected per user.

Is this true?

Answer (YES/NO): NO